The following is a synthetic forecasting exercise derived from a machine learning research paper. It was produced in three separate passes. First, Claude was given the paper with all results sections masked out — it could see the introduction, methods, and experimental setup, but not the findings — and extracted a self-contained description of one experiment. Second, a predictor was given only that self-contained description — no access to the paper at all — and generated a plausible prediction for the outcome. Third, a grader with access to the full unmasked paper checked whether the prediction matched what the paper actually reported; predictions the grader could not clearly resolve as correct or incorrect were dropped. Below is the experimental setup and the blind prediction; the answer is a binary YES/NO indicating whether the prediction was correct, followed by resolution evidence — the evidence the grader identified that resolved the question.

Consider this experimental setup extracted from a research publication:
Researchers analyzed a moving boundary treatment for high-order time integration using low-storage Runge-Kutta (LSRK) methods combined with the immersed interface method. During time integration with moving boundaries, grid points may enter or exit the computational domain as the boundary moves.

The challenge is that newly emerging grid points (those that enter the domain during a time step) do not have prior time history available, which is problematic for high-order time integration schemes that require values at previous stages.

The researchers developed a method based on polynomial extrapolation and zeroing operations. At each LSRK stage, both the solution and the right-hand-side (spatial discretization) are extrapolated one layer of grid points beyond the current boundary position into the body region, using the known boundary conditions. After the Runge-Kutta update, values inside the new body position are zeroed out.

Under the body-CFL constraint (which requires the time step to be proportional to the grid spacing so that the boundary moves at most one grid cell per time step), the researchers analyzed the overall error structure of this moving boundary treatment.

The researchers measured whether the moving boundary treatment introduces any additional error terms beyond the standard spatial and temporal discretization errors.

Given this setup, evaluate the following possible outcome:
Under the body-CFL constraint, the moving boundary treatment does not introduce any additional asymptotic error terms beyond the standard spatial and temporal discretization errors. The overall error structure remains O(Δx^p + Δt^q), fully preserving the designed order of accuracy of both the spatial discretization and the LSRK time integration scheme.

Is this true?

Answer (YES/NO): NO